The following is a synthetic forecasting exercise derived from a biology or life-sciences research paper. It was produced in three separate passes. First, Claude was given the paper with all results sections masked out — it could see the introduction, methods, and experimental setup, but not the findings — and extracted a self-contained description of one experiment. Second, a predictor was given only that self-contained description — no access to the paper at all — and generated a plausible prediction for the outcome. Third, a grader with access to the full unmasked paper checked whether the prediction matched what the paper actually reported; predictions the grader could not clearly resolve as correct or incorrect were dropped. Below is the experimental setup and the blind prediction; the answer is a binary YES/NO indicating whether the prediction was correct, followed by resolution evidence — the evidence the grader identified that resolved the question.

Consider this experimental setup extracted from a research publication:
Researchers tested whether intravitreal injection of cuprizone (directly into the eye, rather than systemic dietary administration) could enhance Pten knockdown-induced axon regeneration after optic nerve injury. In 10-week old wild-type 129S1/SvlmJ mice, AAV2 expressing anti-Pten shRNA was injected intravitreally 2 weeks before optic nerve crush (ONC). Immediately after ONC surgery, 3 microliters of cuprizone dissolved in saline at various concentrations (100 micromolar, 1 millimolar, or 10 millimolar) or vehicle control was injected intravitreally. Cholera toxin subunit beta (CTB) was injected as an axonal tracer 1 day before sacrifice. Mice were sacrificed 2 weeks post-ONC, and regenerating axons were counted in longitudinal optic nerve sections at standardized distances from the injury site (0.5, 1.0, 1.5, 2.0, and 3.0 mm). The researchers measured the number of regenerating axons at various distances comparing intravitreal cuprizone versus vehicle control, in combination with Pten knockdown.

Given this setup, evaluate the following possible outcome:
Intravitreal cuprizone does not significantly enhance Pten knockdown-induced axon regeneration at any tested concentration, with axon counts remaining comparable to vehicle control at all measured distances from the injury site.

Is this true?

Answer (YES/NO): NO